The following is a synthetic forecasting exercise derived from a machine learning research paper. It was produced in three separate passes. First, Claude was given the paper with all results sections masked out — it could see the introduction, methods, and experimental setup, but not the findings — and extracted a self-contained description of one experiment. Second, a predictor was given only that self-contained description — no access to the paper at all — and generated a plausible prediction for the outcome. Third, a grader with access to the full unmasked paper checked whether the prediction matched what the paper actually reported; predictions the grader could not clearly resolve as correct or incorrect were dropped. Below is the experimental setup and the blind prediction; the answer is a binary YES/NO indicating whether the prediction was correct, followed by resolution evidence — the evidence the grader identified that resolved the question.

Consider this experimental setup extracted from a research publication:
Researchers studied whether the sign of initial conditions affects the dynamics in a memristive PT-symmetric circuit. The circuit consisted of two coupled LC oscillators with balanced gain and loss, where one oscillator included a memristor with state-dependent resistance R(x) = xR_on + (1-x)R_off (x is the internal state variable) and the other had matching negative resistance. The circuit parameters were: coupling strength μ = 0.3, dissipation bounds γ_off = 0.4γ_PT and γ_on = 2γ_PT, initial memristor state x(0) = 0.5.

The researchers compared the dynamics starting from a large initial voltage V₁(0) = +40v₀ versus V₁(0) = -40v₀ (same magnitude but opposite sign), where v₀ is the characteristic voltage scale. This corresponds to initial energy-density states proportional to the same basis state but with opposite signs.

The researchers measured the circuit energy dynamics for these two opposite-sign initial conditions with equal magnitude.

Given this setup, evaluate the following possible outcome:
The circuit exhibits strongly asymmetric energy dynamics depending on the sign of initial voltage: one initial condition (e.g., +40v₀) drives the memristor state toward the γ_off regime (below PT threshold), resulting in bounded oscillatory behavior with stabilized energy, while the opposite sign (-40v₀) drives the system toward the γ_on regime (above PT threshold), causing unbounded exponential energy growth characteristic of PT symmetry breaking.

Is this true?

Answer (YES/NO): NO